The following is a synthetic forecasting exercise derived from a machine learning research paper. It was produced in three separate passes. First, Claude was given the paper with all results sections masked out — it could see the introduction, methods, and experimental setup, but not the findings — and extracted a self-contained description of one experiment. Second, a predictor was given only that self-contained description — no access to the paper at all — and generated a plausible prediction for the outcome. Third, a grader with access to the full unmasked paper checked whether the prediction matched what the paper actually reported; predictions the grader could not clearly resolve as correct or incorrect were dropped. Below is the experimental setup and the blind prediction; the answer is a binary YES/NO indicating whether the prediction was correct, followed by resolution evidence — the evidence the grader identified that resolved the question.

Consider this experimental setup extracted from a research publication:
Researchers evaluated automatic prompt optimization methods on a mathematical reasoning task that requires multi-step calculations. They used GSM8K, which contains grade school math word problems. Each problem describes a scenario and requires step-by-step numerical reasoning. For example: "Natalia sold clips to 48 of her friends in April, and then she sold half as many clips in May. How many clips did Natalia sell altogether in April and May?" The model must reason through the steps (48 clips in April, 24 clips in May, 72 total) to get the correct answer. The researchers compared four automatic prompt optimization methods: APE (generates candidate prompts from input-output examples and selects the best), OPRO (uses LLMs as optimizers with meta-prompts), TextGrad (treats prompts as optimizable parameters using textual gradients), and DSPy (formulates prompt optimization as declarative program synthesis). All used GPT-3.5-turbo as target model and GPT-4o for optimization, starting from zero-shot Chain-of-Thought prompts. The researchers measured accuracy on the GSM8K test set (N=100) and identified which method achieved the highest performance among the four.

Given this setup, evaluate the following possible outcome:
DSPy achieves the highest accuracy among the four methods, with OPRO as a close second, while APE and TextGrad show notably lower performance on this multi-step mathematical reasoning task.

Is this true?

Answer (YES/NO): NO